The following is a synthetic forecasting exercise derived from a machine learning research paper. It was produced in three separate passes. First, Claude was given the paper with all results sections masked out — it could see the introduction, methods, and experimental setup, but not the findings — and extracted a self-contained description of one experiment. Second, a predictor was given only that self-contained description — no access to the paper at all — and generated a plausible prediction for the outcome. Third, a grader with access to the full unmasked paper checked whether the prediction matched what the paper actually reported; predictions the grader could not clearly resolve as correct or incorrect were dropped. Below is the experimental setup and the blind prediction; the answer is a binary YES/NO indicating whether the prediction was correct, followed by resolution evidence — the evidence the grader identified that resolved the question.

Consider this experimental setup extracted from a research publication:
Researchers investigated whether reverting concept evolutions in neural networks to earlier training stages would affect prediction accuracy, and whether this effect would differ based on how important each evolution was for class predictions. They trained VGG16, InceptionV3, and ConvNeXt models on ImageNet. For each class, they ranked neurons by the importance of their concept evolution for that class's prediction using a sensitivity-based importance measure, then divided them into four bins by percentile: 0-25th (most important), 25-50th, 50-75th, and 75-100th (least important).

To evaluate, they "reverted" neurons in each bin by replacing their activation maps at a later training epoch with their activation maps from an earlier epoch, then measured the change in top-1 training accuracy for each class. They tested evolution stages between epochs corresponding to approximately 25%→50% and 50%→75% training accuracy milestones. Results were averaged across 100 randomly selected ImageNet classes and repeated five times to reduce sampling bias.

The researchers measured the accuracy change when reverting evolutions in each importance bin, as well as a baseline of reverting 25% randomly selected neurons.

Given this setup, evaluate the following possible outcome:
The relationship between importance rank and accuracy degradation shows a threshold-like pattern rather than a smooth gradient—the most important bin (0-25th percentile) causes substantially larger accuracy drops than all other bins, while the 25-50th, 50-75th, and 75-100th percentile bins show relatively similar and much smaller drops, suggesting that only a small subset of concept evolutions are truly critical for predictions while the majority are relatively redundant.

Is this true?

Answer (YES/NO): NO